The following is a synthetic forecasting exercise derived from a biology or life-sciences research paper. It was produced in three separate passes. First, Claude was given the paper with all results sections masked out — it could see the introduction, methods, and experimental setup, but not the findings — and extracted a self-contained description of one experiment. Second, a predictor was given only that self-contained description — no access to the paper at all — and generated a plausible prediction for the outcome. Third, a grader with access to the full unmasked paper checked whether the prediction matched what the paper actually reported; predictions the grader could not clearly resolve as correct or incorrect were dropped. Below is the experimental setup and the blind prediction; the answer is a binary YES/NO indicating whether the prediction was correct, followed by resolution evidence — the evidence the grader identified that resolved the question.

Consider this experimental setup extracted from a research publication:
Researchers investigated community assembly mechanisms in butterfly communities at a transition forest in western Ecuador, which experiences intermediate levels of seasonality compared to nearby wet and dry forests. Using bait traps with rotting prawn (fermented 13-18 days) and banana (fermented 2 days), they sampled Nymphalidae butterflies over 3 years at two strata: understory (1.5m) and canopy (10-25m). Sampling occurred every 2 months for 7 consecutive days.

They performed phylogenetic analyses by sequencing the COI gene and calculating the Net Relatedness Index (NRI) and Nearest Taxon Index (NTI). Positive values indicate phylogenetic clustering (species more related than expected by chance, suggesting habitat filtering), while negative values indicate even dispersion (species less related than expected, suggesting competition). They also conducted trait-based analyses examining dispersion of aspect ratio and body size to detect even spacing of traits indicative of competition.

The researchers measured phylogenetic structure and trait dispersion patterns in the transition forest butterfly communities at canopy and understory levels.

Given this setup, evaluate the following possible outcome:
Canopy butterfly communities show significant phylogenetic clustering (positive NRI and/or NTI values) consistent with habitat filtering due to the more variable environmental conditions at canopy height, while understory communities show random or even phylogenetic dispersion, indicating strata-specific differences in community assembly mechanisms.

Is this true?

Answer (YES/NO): YES